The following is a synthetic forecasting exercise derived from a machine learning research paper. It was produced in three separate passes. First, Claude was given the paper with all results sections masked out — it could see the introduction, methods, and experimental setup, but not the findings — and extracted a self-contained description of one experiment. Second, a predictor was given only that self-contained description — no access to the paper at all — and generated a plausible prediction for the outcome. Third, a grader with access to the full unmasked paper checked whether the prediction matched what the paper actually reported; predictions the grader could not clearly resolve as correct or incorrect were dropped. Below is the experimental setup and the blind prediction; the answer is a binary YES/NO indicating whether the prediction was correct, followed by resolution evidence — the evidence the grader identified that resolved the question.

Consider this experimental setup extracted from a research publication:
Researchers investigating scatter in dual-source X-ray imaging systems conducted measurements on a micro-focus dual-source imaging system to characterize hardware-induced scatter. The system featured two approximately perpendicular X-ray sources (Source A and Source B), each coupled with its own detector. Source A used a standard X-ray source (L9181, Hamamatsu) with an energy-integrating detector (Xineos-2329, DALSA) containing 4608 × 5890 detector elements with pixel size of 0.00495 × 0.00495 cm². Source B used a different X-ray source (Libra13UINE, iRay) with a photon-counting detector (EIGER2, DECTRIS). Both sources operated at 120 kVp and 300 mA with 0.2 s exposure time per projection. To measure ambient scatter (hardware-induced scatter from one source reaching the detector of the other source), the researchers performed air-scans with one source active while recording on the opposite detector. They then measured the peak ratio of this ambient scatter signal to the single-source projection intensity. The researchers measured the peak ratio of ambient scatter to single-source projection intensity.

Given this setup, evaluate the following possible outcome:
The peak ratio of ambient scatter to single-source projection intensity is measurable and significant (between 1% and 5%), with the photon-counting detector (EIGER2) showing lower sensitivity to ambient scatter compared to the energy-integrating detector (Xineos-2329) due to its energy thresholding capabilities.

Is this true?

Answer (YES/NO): NO